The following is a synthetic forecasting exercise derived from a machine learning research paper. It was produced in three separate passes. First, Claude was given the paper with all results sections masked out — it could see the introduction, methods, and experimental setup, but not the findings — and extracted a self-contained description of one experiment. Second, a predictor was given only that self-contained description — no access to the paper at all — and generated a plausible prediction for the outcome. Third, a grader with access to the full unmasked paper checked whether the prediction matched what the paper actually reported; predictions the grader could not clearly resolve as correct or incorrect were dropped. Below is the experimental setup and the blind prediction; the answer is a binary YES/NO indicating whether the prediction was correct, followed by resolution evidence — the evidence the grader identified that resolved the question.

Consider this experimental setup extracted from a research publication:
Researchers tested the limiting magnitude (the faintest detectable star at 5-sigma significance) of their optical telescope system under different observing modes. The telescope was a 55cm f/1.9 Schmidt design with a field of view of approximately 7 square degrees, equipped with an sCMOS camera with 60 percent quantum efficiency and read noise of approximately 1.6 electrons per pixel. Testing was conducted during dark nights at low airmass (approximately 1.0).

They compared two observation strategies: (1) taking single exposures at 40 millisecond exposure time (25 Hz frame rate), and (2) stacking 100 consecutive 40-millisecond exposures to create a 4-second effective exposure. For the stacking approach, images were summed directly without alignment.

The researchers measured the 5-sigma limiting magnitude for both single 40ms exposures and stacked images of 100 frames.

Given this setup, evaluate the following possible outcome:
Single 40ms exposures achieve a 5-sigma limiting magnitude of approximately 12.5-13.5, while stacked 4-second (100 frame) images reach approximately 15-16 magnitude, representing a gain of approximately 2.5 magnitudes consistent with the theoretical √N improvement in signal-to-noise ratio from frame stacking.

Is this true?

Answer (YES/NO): NO